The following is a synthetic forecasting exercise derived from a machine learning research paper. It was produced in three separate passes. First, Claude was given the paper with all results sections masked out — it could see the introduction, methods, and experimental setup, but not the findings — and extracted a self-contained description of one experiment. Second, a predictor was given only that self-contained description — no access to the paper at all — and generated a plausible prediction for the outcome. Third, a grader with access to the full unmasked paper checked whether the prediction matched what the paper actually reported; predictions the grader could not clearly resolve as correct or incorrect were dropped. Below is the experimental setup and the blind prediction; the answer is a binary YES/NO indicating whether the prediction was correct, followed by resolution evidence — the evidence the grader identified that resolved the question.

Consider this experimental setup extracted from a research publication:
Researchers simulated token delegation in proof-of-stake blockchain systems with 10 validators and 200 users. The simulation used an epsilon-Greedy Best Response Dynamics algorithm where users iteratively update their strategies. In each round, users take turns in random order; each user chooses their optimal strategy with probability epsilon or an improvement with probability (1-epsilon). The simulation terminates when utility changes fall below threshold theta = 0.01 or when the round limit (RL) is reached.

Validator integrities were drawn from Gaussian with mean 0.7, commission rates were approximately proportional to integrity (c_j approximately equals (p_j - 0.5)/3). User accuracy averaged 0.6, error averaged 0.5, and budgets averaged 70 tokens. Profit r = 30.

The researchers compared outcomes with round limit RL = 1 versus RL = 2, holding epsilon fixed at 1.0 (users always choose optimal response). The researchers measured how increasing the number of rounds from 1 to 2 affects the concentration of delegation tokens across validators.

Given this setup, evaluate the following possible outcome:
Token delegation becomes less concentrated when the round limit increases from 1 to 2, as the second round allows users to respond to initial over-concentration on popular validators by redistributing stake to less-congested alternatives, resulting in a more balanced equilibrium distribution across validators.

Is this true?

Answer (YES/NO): NO